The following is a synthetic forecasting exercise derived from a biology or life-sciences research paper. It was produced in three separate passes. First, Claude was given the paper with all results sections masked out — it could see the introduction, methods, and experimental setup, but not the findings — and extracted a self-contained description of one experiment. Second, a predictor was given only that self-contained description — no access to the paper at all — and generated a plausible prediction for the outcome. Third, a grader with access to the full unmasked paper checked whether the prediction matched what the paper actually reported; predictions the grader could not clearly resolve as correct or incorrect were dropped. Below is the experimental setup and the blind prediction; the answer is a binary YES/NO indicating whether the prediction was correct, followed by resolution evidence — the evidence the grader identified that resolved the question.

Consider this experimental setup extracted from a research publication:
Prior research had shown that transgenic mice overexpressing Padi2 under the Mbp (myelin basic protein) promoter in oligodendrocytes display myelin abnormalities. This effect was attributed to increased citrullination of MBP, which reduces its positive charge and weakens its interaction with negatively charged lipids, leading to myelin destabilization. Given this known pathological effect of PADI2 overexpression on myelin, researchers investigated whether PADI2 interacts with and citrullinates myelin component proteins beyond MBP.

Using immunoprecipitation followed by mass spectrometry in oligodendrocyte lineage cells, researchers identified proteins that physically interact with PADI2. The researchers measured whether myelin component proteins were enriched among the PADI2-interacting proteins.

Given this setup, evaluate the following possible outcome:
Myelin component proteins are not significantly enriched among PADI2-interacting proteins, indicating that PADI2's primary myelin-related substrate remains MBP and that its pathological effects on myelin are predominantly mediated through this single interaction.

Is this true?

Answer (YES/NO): NO